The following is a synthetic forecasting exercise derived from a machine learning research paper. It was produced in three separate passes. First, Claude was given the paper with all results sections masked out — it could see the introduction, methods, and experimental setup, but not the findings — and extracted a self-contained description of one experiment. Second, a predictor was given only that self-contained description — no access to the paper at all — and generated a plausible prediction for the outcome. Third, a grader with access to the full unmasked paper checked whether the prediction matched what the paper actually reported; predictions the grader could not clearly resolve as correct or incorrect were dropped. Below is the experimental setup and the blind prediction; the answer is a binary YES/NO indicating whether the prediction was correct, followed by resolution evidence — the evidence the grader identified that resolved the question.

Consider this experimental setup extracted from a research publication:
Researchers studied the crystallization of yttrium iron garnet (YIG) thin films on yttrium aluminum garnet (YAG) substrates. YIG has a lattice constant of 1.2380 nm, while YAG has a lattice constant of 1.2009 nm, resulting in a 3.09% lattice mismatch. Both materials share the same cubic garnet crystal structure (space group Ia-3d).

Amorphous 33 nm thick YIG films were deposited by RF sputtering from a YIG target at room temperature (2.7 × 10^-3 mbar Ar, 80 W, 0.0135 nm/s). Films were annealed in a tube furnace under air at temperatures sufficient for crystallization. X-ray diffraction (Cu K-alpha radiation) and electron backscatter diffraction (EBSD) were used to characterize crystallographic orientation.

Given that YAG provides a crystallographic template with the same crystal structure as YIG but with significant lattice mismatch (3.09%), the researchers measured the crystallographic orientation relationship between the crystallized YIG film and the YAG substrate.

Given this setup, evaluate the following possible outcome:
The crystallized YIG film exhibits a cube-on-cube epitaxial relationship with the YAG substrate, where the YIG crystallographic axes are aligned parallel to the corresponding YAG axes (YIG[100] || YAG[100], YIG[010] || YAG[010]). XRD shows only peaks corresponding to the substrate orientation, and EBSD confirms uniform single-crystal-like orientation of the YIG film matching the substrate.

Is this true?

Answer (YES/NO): YES